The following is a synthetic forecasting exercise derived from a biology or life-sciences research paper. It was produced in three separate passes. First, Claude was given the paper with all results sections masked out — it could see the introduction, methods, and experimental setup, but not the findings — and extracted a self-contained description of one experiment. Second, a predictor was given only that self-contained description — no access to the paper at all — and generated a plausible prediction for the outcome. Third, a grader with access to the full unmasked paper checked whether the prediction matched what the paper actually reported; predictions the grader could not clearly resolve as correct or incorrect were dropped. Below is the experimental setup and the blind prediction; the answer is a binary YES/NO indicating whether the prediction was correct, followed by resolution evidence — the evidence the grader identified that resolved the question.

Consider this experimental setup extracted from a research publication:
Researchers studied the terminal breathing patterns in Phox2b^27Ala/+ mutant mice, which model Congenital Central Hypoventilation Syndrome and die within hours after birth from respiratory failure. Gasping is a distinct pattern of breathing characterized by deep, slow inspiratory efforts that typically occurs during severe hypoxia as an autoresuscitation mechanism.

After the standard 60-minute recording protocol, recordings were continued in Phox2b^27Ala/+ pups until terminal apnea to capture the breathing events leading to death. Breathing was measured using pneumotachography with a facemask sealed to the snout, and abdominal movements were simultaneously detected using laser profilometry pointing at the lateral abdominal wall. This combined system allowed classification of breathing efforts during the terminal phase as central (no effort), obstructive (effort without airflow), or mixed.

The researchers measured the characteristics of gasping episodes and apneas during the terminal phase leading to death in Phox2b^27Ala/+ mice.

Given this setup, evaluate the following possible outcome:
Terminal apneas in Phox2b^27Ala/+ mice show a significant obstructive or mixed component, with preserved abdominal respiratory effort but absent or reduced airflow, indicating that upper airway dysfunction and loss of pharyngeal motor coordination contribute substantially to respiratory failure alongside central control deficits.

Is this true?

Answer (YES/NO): YES